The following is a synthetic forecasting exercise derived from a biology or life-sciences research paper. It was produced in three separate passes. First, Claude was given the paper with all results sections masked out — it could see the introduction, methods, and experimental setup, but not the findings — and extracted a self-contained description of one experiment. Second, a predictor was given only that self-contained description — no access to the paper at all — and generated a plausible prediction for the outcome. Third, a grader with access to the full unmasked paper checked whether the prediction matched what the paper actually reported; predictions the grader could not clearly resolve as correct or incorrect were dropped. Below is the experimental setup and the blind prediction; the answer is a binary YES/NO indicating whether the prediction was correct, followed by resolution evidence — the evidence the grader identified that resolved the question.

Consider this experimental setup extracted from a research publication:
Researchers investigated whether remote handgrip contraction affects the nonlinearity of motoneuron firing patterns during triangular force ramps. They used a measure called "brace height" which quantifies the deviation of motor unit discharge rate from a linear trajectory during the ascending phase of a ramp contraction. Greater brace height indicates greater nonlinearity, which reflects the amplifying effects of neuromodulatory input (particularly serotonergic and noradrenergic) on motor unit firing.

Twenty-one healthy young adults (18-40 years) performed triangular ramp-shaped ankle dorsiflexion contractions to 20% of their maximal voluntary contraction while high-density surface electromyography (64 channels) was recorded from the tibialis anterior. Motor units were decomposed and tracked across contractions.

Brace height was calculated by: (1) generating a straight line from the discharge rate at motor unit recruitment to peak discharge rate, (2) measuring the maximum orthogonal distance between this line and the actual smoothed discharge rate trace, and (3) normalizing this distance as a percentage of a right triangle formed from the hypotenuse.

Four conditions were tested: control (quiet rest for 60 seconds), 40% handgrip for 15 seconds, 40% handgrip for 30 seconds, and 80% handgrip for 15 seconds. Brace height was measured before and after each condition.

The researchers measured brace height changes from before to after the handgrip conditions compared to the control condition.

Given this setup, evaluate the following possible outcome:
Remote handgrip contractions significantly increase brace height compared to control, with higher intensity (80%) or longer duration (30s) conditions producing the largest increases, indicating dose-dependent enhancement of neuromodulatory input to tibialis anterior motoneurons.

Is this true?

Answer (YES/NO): YES